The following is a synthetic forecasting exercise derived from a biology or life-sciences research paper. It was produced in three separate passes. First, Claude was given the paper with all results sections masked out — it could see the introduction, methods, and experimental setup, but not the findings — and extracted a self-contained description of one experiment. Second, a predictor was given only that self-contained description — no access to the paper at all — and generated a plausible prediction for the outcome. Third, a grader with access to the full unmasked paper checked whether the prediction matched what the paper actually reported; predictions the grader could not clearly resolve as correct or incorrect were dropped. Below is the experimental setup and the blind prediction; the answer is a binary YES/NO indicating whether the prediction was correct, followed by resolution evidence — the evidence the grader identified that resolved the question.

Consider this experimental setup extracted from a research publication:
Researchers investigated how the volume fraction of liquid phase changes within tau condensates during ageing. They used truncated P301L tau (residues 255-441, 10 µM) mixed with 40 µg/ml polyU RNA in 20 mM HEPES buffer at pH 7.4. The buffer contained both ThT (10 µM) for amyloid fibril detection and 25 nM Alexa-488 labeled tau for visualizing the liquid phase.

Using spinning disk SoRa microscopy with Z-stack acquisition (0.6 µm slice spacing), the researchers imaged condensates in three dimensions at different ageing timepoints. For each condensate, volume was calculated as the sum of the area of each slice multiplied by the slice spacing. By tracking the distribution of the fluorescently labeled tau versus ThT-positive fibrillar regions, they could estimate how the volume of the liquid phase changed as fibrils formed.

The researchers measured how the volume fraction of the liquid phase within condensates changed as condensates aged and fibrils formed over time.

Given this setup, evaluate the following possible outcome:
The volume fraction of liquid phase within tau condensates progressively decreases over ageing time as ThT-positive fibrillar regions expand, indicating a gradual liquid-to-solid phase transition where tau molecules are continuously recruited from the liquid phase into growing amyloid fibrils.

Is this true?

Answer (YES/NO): YES